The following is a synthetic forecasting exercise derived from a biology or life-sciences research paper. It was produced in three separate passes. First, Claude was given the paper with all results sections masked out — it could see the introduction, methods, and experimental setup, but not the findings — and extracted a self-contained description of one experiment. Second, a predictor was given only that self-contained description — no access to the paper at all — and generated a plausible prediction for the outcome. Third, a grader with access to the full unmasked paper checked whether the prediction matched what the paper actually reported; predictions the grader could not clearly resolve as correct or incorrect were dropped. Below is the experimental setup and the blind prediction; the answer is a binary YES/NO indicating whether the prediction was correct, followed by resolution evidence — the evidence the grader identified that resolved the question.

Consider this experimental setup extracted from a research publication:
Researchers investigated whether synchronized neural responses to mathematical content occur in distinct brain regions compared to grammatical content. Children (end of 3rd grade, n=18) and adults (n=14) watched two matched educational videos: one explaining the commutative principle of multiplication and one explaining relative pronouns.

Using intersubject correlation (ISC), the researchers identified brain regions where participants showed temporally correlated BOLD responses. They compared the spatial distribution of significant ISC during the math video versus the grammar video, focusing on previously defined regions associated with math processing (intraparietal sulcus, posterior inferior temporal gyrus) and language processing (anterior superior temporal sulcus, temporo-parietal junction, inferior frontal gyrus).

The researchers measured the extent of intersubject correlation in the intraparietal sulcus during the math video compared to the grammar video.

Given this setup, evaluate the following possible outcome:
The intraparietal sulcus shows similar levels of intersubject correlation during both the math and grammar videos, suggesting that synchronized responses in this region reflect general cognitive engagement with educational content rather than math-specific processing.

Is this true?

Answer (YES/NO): NO